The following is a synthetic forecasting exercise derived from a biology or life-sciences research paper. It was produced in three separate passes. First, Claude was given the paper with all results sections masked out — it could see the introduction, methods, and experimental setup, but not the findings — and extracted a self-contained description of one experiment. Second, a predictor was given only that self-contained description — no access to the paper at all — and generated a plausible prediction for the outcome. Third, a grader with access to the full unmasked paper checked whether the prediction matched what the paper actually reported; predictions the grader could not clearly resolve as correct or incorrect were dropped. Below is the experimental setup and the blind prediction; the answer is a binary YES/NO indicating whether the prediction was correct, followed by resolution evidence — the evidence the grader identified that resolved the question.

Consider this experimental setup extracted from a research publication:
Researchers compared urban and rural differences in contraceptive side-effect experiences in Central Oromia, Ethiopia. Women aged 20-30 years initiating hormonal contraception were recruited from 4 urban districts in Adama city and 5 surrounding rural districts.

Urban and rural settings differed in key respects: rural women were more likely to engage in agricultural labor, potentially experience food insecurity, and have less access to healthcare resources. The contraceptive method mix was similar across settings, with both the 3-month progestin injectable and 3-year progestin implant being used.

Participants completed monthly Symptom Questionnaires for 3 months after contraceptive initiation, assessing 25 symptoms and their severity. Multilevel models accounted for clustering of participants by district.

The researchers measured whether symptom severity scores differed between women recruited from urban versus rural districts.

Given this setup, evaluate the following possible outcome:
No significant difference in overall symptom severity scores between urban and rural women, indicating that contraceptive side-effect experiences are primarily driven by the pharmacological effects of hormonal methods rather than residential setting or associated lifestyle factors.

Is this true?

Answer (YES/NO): NO